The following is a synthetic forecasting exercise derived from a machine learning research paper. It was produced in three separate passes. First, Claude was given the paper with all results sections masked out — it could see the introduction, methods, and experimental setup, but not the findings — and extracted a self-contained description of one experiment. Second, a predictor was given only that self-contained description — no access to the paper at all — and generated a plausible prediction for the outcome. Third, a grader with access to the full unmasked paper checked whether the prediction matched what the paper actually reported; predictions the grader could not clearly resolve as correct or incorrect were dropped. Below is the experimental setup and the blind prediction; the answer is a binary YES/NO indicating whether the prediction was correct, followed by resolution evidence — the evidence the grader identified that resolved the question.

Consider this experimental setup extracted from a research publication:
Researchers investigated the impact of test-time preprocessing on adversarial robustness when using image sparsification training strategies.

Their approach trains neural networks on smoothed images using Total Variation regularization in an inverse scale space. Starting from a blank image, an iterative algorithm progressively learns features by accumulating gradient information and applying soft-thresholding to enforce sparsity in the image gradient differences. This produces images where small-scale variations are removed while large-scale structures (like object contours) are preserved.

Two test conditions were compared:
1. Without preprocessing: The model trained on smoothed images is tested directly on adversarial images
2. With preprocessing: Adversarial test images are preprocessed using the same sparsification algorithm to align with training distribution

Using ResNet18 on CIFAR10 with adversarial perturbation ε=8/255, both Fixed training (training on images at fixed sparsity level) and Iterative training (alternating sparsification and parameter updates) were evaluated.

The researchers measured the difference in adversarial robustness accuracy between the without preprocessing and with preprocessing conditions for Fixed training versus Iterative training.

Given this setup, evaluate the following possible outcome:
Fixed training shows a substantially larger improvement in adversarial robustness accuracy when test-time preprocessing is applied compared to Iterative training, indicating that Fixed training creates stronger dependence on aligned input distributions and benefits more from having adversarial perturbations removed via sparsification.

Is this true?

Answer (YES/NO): NO